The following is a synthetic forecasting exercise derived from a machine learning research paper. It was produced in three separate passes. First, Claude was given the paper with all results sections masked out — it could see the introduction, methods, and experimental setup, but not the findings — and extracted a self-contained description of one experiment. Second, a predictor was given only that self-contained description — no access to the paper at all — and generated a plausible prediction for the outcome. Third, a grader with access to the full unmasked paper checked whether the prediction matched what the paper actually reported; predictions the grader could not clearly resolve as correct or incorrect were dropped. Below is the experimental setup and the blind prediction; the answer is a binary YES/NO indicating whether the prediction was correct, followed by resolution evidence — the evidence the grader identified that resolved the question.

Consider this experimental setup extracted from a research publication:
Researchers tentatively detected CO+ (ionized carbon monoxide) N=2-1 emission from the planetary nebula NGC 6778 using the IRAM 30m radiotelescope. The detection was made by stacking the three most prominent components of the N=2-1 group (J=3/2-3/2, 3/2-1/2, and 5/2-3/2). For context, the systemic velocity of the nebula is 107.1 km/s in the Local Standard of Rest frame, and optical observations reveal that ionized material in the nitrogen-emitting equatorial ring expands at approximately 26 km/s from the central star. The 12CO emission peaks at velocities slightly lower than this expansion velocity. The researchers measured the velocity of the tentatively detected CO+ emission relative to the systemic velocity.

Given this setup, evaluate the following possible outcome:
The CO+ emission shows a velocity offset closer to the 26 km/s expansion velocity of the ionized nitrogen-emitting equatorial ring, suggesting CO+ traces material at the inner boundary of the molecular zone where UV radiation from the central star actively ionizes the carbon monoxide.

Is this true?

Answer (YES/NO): NO